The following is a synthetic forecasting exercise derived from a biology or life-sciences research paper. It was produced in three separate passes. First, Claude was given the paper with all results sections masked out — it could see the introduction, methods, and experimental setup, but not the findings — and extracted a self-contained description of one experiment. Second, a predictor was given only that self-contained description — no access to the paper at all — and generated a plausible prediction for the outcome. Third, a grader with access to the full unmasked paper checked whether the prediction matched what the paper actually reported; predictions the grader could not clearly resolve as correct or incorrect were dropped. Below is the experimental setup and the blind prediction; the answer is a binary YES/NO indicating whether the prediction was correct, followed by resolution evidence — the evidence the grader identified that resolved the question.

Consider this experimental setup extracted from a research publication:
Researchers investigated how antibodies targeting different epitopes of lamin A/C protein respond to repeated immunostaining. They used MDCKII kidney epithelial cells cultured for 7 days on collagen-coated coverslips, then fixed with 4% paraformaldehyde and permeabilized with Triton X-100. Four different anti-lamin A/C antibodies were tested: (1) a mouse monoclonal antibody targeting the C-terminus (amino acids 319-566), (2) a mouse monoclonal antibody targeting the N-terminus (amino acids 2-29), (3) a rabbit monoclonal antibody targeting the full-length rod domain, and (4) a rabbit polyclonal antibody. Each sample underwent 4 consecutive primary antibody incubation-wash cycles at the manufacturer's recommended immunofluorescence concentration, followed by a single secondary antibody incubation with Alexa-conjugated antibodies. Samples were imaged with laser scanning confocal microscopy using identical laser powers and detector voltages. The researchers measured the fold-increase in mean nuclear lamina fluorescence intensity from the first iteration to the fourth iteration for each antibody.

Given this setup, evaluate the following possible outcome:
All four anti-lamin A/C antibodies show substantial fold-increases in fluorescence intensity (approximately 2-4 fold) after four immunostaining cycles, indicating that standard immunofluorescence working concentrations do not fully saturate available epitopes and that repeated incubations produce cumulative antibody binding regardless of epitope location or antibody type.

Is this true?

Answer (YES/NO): NO